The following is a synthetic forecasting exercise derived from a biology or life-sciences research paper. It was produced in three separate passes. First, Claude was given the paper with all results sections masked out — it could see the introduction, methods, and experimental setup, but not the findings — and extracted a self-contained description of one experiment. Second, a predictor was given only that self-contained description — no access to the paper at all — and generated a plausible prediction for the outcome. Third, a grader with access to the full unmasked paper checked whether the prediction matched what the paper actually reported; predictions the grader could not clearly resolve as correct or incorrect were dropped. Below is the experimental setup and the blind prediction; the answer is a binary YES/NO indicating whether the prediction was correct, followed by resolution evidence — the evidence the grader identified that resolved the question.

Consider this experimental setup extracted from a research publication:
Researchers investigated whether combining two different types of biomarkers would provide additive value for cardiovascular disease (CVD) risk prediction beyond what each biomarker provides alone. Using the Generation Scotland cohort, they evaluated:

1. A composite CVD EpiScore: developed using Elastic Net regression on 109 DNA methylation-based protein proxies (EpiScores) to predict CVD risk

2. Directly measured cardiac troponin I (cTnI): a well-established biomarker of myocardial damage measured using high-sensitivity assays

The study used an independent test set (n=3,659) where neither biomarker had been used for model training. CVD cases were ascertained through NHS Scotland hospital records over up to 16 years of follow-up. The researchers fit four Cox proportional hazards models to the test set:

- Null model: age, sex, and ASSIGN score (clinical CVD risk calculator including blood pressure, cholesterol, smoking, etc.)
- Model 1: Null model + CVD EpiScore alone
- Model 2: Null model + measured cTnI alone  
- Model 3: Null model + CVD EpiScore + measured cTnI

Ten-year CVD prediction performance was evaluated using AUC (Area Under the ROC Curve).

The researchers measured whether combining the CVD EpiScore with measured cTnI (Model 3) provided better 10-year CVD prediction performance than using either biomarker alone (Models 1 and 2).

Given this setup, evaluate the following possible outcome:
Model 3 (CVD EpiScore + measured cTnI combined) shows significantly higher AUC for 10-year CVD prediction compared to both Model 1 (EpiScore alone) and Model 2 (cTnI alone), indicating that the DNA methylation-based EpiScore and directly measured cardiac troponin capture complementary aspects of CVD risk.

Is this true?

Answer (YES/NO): NO